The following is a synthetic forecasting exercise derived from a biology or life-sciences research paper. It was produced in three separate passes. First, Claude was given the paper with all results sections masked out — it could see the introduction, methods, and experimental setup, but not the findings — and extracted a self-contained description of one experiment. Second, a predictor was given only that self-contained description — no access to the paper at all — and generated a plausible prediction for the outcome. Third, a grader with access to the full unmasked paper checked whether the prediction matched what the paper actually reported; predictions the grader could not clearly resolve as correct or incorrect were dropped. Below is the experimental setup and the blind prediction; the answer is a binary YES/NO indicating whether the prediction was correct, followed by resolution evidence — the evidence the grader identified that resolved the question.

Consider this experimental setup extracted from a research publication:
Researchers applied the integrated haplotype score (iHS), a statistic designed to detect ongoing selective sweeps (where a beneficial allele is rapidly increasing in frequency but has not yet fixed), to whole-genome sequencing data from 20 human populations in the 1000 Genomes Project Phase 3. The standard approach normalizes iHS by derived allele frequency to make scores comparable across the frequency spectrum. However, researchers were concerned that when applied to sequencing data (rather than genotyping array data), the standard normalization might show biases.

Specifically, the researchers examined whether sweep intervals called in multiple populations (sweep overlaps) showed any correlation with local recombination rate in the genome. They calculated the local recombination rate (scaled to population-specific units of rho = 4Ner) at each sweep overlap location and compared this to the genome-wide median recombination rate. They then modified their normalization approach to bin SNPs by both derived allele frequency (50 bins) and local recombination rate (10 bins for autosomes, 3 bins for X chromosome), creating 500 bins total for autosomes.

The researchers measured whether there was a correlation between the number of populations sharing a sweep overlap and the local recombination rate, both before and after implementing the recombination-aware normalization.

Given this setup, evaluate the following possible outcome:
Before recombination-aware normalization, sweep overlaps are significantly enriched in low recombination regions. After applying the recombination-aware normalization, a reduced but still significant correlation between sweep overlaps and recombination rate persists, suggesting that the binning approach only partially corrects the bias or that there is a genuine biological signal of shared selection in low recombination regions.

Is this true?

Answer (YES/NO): NO